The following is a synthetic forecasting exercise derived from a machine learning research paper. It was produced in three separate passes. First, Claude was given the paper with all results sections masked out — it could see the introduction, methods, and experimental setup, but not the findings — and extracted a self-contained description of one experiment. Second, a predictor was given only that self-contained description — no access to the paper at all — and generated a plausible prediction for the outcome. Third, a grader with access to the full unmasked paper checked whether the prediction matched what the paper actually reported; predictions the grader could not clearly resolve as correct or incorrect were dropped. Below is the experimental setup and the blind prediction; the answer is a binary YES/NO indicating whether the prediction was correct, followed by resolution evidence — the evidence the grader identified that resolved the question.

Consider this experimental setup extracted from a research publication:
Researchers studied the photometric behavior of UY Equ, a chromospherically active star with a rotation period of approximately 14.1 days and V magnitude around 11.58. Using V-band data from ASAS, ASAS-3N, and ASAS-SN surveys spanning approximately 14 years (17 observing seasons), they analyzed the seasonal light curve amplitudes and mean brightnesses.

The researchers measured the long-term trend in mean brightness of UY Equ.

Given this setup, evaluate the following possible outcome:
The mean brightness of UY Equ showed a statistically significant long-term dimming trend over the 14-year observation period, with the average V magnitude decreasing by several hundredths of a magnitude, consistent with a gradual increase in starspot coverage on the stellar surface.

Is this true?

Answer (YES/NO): NO